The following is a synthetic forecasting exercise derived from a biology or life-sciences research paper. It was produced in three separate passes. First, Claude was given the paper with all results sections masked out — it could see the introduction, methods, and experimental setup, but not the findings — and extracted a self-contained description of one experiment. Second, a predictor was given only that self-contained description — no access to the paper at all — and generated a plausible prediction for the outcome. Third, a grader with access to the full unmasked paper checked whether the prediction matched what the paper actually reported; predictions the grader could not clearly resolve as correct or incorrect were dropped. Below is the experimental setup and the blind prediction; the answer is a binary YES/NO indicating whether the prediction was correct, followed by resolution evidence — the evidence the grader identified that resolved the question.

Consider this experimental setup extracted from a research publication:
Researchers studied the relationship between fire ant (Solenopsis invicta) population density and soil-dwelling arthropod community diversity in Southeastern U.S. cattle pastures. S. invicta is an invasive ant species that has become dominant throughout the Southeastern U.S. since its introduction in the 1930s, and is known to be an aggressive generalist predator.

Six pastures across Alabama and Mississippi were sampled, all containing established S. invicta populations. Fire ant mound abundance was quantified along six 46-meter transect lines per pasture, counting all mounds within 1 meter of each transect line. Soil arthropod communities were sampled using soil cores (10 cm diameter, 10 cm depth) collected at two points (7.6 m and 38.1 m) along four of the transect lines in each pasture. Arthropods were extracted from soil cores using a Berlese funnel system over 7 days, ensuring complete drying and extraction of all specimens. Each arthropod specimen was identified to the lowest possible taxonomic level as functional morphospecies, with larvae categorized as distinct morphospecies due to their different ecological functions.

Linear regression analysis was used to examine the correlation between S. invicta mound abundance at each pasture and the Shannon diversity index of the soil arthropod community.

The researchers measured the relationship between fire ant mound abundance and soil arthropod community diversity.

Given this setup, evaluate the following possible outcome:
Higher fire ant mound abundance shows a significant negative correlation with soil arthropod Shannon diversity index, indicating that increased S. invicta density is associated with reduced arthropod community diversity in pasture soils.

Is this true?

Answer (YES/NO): NO